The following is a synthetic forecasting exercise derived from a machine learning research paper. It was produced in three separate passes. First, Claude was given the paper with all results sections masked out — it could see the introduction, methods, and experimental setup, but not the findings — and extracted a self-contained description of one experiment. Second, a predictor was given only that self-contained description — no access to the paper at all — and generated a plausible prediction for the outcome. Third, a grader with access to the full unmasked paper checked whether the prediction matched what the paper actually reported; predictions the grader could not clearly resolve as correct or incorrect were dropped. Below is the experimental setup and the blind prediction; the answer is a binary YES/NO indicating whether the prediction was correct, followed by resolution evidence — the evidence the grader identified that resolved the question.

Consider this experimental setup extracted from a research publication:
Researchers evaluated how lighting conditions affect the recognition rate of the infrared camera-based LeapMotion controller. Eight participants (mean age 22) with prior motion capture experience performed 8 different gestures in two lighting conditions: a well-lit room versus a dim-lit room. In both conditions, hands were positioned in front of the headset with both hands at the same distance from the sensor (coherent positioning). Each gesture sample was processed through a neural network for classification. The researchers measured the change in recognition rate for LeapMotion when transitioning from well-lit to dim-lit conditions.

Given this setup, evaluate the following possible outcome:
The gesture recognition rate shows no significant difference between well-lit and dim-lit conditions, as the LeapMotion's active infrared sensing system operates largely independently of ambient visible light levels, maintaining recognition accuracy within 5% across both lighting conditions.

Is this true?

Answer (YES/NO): NO